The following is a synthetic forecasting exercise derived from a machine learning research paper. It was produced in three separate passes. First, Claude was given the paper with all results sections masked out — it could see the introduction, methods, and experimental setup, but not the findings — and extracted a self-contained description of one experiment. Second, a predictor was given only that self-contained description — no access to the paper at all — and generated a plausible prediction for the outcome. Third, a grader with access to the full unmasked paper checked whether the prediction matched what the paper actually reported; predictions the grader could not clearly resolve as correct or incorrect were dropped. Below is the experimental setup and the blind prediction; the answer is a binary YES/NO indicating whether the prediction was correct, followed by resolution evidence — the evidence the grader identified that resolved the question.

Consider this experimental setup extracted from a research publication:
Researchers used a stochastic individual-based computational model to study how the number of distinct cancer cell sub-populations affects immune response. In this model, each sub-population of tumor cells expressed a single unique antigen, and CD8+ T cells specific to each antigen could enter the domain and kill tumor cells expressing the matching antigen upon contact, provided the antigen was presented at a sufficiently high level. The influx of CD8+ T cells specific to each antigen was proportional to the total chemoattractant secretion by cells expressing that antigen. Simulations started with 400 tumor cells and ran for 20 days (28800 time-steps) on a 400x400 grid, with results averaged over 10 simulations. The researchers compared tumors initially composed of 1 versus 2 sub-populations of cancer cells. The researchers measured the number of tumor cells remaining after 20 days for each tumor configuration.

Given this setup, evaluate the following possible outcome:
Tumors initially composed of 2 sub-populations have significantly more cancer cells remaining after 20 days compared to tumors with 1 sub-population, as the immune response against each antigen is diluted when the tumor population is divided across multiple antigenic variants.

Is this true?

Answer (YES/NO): NO